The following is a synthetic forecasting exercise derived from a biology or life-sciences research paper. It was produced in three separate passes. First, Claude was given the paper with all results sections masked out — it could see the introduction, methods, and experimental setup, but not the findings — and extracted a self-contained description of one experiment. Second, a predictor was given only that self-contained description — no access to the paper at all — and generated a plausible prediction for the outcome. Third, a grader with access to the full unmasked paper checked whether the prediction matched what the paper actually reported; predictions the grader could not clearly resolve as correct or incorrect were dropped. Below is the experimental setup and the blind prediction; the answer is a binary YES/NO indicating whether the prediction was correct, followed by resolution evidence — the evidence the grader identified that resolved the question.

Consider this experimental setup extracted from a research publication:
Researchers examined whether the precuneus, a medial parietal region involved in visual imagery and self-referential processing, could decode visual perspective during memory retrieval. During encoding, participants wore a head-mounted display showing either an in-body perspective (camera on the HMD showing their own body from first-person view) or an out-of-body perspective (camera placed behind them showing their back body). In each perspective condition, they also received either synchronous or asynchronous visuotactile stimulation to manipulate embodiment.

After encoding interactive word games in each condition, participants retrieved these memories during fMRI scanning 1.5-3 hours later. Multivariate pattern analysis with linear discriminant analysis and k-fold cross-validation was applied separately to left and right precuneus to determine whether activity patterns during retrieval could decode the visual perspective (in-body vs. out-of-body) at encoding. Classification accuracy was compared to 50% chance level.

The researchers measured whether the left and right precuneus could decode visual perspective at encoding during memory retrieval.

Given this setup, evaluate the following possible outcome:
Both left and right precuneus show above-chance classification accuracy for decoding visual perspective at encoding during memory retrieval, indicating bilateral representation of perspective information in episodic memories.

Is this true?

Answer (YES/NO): NO